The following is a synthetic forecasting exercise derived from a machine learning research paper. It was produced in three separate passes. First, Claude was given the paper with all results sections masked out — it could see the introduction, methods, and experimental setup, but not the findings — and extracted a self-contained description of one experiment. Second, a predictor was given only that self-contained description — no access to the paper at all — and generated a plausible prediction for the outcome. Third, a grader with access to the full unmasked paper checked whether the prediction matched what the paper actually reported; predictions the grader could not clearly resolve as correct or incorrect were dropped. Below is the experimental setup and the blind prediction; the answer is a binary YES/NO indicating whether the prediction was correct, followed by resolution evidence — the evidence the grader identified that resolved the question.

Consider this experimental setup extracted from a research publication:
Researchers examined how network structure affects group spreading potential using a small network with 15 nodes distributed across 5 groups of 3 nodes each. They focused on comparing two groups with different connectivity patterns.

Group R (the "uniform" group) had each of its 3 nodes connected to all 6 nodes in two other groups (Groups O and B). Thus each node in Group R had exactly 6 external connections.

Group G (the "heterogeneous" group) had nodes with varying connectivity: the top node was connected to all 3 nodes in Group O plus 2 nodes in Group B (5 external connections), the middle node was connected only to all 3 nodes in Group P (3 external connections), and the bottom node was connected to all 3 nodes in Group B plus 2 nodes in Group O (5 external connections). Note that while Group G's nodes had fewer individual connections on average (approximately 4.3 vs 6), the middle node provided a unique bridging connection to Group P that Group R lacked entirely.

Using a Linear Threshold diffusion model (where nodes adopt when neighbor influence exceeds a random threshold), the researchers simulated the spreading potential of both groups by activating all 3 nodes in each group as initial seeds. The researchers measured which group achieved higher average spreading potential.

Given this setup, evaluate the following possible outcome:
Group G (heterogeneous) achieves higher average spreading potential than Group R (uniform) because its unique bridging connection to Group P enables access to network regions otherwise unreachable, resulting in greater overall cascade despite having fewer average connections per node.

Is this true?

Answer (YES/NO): YES